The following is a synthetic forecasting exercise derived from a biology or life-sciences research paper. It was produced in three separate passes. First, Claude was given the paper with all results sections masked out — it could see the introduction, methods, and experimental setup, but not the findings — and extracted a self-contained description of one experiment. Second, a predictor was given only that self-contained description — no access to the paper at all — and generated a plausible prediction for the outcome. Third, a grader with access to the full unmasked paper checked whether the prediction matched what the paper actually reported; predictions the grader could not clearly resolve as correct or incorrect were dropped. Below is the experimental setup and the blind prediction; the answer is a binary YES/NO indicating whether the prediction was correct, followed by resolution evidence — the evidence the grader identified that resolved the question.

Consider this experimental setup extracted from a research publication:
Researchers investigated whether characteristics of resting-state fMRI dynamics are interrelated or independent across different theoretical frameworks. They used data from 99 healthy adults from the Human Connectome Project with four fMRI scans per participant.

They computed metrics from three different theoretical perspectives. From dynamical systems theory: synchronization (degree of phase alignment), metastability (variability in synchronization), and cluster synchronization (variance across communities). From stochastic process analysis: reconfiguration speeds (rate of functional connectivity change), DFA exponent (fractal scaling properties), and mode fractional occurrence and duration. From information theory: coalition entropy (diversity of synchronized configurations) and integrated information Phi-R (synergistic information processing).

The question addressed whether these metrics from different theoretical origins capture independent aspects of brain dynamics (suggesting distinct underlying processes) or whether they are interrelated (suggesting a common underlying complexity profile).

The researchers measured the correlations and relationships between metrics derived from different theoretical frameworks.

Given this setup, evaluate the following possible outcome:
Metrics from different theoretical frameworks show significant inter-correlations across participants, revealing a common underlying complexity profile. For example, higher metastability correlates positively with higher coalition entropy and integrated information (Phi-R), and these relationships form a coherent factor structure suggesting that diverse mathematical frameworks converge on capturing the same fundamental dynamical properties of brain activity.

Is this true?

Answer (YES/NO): YES